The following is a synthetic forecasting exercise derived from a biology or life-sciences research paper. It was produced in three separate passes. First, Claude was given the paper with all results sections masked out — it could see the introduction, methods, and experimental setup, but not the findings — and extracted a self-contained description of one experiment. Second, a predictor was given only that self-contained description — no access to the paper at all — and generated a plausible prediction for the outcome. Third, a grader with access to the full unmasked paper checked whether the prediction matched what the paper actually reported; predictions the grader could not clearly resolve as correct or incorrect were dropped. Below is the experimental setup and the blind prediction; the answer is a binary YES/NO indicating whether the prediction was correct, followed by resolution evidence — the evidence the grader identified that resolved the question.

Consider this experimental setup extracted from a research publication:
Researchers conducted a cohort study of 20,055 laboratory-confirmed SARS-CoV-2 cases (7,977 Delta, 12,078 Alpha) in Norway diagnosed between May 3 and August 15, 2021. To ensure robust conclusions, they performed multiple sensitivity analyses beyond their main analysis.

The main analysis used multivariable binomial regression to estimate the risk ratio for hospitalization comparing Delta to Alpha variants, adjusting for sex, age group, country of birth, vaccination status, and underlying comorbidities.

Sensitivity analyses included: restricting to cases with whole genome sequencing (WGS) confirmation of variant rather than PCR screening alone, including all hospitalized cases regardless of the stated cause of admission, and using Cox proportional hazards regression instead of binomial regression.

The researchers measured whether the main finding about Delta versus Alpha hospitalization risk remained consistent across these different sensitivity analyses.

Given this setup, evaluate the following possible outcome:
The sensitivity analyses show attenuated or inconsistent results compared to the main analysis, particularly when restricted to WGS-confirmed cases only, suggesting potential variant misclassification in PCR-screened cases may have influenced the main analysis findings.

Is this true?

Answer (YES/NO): NO